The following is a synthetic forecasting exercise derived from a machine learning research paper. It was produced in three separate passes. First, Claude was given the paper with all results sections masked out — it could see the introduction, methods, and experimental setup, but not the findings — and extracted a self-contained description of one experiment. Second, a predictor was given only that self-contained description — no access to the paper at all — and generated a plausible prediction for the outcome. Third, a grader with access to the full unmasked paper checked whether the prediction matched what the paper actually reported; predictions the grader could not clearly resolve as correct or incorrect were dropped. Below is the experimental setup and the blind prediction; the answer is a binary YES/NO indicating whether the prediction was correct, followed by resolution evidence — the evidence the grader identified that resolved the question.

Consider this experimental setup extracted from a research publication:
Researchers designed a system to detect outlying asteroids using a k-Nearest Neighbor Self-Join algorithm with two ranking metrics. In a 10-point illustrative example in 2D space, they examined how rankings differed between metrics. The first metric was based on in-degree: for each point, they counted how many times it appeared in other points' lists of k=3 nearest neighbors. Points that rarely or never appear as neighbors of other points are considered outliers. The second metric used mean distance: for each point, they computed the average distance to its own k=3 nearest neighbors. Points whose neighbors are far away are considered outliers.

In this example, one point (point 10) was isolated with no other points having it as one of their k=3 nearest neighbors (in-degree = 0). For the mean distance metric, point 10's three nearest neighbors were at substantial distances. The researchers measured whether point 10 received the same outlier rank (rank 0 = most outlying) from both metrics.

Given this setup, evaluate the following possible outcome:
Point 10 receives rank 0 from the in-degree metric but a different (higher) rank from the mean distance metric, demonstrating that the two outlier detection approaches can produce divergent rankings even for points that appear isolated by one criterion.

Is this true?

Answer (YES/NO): NO